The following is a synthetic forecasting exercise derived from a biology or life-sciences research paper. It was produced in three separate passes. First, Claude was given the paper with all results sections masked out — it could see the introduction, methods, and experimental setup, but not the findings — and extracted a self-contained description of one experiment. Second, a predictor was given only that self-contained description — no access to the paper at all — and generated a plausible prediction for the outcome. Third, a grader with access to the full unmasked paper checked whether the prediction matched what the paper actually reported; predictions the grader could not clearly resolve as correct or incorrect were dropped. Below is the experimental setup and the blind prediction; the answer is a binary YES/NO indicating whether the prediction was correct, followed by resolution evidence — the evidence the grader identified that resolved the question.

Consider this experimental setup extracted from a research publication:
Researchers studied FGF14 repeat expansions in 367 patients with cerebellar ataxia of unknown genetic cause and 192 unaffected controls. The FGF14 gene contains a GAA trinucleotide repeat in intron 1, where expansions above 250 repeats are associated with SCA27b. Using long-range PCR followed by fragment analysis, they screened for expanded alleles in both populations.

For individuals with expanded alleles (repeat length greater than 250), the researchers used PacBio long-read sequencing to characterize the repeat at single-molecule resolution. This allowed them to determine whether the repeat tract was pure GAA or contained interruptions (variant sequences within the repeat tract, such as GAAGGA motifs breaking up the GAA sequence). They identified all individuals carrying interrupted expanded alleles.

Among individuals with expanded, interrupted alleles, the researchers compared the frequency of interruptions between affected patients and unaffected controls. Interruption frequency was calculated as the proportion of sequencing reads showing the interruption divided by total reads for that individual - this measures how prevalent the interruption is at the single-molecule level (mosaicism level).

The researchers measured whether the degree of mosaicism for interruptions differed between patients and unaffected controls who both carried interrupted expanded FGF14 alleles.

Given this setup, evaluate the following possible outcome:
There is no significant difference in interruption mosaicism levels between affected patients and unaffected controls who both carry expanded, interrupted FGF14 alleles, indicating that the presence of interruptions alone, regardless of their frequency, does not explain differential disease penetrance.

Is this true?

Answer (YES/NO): NO